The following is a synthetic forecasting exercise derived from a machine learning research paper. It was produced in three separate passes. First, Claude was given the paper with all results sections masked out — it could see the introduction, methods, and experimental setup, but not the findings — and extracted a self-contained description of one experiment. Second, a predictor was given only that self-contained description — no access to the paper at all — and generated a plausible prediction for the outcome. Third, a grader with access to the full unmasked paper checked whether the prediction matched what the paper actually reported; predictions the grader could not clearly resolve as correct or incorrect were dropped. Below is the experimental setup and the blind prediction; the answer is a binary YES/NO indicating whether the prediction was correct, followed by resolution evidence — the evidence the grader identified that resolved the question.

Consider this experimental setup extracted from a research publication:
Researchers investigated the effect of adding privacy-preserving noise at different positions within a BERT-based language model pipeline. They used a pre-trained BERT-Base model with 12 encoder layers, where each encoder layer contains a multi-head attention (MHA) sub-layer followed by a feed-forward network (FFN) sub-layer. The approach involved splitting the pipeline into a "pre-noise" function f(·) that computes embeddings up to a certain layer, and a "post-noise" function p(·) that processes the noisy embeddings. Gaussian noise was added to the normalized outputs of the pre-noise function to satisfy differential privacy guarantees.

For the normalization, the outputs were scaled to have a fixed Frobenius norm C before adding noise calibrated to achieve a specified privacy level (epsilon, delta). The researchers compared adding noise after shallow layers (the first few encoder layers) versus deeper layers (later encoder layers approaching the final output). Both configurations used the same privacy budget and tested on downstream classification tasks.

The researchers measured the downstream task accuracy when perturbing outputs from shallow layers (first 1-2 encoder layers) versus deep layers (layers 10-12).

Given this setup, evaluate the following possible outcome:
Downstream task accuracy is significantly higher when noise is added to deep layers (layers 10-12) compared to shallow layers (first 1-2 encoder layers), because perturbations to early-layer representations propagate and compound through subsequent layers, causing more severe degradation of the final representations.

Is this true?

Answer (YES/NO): YES